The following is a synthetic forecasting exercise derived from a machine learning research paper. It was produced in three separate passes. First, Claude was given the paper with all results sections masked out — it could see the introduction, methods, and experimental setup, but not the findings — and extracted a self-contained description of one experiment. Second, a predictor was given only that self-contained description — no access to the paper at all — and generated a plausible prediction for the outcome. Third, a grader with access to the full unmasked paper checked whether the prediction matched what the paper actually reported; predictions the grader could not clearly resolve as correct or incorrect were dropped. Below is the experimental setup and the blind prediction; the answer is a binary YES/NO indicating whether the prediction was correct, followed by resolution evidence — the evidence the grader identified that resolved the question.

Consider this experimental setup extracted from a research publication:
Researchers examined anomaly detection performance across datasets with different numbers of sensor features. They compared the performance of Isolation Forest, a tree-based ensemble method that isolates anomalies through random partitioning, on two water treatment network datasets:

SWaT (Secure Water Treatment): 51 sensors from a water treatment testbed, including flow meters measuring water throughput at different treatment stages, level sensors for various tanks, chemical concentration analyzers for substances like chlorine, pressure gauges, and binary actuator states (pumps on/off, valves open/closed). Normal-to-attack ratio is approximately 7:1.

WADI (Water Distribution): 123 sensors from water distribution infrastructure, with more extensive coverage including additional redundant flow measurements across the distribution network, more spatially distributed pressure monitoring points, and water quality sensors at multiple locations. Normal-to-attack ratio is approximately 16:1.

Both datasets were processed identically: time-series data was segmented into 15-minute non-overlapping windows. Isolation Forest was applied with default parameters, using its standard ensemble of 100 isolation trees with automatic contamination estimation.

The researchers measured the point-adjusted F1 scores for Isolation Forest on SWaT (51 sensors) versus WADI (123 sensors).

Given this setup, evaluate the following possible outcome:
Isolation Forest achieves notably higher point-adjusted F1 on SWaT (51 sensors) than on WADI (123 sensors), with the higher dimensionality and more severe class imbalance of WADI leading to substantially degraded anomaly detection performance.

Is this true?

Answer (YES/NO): YES